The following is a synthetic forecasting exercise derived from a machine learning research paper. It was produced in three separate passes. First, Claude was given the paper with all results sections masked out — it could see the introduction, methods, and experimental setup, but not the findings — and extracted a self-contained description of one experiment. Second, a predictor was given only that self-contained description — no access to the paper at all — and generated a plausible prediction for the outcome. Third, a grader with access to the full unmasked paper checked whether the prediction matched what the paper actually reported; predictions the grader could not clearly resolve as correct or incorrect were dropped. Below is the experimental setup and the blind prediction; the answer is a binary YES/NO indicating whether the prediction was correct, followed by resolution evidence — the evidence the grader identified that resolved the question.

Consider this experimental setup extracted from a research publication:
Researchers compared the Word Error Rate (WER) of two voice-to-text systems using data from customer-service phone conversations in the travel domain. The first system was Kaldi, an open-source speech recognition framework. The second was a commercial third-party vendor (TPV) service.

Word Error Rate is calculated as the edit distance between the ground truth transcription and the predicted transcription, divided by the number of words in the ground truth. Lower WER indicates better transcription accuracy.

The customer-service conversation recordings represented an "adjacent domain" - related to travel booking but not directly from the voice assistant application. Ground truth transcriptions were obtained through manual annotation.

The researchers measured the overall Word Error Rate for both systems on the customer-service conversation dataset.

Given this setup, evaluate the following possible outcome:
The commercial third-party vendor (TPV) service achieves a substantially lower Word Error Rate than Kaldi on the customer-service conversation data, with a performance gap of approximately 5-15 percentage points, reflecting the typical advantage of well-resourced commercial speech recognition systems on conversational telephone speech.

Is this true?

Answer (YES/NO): NO